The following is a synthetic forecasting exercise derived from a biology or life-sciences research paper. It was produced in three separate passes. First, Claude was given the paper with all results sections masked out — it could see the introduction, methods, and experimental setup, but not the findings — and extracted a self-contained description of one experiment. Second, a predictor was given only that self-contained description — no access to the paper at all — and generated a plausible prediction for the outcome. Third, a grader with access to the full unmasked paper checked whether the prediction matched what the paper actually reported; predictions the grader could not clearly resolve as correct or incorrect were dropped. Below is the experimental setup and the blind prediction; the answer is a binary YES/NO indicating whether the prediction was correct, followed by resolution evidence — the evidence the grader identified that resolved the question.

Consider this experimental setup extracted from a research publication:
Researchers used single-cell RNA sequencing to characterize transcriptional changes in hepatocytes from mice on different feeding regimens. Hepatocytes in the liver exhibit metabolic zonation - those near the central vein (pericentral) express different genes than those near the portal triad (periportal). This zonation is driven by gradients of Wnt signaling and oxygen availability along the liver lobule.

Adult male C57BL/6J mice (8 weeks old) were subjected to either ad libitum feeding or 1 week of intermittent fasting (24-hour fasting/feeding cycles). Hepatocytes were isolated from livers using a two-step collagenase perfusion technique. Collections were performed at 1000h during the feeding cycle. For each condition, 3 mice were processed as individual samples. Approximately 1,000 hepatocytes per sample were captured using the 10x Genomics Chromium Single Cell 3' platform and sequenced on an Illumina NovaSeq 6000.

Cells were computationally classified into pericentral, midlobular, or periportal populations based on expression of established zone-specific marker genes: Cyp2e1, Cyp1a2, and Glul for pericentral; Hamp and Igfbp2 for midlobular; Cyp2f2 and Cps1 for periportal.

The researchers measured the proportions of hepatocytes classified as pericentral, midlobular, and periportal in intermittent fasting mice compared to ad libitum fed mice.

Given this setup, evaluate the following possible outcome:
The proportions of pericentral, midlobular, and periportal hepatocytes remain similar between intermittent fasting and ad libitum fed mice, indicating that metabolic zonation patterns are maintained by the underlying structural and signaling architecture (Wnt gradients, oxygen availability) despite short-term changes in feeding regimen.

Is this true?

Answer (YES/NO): NO